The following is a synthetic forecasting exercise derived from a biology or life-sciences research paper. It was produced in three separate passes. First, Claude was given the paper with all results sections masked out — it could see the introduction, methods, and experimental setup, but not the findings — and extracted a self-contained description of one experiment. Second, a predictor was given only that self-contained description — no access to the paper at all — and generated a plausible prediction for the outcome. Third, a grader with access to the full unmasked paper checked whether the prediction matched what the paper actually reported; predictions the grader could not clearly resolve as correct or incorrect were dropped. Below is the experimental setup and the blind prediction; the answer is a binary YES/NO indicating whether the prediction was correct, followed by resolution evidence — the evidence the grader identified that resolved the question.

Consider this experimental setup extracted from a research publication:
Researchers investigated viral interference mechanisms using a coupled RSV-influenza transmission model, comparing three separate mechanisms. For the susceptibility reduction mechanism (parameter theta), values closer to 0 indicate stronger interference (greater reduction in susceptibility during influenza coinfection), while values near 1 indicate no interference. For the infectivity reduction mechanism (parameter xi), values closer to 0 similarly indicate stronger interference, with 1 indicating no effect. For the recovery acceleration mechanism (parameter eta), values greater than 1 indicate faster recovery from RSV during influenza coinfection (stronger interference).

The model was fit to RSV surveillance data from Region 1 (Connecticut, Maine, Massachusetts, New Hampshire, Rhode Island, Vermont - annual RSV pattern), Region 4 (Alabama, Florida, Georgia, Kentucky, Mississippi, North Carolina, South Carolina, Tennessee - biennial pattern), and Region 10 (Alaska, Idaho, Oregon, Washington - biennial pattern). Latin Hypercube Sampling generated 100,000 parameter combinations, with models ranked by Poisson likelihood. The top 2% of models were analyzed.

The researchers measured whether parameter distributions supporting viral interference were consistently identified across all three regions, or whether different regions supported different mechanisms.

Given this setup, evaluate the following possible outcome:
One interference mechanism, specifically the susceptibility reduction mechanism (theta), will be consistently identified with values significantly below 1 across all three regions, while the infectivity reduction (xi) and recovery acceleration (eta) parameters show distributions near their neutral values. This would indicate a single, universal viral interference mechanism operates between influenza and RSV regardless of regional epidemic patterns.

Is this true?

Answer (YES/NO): NO